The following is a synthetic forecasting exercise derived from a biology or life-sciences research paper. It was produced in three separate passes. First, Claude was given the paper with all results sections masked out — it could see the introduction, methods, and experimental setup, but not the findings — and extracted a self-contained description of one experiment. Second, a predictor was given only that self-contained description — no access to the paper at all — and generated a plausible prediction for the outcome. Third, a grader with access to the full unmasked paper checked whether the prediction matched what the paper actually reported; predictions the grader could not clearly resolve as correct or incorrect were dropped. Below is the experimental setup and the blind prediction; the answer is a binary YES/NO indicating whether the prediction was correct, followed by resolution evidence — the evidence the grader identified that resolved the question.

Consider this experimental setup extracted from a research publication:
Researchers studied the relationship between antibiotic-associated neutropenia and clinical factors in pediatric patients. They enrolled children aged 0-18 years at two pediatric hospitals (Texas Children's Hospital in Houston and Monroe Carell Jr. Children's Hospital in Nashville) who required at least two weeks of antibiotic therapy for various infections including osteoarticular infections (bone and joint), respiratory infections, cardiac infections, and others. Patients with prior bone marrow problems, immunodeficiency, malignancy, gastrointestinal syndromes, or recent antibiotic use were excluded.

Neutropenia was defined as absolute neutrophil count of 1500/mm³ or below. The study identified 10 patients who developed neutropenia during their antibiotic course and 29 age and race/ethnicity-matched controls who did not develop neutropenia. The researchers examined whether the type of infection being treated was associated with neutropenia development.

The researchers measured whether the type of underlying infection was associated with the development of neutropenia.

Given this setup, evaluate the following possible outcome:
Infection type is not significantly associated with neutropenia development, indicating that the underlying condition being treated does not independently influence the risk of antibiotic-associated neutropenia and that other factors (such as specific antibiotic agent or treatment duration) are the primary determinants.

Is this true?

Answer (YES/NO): NO